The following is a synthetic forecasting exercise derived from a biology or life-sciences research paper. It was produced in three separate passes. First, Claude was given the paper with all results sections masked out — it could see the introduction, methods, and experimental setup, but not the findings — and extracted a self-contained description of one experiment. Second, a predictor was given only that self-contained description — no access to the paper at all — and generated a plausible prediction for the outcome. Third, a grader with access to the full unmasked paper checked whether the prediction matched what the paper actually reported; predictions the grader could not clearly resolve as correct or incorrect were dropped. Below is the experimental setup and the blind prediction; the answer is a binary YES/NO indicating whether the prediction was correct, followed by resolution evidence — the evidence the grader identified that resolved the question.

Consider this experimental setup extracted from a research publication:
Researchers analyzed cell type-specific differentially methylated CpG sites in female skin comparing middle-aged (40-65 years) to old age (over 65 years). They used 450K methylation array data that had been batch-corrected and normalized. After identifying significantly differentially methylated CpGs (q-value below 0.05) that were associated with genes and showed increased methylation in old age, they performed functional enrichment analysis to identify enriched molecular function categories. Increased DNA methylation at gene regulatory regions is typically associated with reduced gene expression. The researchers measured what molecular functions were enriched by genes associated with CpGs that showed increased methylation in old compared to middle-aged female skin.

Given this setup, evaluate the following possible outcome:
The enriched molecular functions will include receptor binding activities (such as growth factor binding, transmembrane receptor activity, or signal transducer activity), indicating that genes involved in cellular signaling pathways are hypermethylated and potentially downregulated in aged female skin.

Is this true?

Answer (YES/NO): NO